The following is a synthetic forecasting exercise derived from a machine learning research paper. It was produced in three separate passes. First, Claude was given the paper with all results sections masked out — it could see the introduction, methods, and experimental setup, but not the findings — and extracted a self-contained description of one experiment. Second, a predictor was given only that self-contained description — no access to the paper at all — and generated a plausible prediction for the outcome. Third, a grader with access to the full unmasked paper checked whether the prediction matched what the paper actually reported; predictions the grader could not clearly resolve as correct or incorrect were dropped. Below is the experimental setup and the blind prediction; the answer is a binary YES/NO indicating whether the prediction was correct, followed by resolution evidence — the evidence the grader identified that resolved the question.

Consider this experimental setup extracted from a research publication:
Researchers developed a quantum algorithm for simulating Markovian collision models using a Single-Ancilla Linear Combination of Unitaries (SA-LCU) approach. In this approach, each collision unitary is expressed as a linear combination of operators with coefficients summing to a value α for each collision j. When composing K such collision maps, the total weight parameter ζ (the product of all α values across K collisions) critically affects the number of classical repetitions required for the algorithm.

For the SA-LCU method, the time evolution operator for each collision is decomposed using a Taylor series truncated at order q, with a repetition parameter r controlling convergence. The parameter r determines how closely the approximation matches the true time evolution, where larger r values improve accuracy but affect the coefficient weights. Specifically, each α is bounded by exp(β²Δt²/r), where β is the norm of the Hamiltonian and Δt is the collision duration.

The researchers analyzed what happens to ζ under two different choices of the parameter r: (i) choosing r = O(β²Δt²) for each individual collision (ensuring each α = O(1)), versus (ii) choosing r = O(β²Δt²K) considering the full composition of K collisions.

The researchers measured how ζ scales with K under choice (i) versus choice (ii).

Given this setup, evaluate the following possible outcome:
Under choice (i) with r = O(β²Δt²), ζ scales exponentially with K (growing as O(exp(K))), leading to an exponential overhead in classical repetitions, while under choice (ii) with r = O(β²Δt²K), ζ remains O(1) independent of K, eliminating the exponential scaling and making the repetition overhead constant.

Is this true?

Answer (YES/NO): YES